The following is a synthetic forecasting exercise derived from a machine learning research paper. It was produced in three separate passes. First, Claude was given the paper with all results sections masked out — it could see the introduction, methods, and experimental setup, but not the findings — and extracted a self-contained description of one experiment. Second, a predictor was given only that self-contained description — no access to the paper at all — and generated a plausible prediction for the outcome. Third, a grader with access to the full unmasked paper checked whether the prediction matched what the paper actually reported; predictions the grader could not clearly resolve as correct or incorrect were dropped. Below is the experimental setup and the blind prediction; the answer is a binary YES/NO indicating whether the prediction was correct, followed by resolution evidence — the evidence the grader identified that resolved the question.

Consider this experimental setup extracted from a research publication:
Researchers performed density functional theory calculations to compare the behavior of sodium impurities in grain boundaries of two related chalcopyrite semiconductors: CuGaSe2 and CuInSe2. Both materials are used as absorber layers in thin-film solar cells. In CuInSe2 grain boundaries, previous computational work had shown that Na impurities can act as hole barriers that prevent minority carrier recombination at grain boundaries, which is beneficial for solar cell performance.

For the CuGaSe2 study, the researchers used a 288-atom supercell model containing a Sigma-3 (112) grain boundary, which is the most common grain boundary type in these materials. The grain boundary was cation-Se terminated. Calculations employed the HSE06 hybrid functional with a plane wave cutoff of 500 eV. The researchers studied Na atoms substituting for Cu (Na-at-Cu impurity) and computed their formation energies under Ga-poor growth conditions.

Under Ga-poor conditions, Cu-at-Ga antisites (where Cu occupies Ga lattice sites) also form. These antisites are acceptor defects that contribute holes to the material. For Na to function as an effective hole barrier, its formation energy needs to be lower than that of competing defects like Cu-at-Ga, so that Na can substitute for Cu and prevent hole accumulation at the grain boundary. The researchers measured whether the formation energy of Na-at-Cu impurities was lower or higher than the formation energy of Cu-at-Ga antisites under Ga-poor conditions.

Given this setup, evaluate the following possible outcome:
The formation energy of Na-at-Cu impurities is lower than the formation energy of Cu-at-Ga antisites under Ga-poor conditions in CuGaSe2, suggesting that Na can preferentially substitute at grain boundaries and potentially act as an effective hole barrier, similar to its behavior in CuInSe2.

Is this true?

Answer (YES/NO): NO